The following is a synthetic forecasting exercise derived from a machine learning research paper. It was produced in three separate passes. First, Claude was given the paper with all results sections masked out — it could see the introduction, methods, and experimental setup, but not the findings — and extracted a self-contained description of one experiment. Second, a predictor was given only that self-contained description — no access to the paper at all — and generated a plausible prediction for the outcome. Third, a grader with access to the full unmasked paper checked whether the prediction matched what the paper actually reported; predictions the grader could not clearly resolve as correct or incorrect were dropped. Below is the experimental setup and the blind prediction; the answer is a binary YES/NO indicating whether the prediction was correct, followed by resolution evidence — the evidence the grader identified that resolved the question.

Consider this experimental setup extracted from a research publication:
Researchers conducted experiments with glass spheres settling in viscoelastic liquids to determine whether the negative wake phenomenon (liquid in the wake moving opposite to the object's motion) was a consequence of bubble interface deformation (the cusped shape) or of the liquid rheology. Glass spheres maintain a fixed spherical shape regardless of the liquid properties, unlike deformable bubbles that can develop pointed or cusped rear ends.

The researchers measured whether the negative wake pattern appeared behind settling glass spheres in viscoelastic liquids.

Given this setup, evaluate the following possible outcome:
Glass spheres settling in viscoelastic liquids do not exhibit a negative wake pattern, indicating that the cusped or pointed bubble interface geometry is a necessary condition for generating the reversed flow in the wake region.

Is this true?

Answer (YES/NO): NO